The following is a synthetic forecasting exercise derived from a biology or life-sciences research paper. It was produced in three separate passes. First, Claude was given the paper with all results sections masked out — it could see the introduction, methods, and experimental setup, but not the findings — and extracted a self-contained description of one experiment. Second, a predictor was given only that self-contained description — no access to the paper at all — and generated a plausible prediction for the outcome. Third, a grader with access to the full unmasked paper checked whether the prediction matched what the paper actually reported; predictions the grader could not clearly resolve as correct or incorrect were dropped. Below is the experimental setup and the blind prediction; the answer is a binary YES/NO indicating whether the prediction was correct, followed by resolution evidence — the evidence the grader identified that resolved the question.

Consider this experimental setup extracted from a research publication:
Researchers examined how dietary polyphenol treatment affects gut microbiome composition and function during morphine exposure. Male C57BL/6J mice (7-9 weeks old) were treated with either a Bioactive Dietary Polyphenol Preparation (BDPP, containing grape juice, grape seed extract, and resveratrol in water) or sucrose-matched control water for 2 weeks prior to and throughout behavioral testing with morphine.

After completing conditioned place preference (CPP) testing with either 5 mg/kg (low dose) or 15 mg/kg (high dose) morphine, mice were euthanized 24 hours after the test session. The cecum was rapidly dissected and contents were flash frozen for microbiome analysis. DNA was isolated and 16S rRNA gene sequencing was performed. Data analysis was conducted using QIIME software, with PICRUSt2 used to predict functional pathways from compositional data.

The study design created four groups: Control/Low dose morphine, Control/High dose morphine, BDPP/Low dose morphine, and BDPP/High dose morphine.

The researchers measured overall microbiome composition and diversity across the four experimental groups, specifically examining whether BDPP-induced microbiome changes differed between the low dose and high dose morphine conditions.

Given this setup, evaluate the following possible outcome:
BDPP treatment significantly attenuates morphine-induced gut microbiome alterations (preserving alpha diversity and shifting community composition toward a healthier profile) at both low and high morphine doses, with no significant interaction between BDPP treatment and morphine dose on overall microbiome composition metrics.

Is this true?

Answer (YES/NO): NO